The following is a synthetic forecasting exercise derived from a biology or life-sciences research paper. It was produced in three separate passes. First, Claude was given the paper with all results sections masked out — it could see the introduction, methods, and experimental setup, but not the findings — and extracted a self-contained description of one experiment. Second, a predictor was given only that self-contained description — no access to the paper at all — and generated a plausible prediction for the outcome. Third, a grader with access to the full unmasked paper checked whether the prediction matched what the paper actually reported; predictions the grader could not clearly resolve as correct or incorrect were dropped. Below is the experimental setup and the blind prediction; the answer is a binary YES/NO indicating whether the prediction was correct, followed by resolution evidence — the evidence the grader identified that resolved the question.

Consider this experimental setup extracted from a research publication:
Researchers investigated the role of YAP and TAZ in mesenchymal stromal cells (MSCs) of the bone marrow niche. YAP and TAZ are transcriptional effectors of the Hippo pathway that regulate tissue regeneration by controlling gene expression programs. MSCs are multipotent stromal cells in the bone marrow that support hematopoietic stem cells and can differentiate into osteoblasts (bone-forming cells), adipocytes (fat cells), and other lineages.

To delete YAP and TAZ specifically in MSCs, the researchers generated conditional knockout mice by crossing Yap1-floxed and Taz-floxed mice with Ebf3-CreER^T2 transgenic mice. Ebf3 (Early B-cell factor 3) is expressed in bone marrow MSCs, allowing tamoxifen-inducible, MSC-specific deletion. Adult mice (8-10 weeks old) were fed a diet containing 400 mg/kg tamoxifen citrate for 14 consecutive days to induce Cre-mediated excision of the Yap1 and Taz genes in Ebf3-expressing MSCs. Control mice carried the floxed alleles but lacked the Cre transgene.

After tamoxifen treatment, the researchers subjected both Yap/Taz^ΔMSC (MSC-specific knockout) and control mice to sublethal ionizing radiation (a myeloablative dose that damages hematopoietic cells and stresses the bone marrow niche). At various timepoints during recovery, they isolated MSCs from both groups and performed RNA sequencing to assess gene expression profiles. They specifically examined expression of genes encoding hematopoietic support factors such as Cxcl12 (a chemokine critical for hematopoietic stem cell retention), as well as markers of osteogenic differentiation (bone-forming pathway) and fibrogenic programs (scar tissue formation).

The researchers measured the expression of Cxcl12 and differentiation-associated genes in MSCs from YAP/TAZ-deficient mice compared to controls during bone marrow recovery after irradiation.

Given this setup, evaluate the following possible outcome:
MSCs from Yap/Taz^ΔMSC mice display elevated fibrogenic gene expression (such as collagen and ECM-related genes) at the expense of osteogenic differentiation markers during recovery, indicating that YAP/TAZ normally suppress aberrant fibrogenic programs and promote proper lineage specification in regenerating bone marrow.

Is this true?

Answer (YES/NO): NO